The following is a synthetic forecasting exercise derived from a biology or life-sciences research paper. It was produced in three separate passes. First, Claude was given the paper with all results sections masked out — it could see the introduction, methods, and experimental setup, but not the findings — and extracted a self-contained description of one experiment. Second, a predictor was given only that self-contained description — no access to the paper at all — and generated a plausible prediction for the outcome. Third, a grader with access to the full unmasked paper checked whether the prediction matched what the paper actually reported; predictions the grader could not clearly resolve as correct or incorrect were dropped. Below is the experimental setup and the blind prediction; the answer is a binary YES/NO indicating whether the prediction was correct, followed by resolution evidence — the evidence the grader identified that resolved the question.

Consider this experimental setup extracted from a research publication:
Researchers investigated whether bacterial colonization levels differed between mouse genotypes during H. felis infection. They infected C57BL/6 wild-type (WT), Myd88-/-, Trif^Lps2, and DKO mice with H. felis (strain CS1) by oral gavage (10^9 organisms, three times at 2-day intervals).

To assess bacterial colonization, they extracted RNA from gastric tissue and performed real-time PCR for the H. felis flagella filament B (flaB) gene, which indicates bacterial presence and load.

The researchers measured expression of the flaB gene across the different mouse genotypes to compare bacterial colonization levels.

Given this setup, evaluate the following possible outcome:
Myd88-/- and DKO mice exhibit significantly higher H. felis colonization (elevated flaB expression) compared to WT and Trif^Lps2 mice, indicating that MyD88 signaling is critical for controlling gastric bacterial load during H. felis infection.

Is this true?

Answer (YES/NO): NO